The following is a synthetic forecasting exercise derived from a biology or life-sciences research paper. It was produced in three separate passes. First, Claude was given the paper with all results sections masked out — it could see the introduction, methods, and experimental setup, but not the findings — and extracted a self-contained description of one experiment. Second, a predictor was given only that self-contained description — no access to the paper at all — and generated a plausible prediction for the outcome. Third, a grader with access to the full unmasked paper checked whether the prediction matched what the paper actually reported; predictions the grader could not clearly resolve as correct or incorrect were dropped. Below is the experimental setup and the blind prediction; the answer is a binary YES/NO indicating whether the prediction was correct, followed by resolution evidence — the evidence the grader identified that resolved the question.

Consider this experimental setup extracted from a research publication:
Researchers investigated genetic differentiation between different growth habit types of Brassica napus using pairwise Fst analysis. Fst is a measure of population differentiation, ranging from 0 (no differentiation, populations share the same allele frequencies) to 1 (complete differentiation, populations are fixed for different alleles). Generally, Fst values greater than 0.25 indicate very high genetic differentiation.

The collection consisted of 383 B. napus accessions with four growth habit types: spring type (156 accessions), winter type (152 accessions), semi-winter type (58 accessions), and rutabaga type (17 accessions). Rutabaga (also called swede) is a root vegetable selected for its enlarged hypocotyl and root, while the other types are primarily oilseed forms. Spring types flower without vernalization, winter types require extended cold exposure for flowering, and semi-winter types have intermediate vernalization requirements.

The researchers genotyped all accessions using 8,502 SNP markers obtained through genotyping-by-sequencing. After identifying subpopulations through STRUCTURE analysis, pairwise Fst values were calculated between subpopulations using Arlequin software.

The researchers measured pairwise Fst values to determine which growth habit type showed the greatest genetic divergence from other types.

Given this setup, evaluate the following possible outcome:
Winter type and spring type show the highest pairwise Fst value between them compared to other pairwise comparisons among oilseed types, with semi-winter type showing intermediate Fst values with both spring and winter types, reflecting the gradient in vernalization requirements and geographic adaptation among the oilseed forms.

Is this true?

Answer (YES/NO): NO